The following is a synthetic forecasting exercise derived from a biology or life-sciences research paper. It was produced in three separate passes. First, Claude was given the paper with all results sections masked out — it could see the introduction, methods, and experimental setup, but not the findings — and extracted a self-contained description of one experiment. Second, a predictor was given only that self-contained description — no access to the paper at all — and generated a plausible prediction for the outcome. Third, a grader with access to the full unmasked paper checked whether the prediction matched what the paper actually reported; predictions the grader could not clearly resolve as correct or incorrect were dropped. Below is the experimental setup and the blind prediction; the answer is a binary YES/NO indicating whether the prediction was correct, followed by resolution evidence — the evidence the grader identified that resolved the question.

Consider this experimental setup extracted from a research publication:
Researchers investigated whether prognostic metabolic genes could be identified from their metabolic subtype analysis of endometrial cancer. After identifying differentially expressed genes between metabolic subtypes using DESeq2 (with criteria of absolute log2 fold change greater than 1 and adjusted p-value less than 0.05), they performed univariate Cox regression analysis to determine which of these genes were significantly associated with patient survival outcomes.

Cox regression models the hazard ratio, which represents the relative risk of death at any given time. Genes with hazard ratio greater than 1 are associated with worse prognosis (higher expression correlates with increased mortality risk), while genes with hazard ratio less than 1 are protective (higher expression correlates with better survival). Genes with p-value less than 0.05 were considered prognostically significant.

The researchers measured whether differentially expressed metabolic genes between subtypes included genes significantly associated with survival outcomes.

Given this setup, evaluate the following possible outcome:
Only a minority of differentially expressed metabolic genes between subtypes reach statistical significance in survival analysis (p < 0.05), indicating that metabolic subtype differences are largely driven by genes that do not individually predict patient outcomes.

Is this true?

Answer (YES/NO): NO